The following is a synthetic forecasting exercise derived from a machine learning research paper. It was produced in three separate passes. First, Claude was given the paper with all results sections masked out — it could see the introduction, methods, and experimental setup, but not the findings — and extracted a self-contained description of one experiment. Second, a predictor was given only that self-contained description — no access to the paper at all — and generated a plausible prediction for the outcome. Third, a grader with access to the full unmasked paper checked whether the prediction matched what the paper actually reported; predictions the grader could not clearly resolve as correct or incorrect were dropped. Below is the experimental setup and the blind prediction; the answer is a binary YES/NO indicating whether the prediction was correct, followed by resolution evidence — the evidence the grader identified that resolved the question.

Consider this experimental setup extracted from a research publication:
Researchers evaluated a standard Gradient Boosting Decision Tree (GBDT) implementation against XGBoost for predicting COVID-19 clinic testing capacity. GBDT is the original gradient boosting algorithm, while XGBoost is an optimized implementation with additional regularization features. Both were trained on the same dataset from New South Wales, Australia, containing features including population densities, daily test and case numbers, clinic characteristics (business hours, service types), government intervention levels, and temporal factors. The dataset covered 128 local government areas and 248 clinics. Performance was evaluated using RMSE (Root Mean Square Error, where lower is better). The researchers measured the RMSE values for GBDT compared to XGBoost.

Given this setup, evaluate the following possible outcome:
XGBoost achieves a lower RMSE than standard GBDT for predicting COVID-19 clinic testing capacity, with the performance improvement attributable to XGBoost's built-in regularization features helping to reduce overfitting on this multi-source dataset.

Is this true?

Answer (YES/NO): NO